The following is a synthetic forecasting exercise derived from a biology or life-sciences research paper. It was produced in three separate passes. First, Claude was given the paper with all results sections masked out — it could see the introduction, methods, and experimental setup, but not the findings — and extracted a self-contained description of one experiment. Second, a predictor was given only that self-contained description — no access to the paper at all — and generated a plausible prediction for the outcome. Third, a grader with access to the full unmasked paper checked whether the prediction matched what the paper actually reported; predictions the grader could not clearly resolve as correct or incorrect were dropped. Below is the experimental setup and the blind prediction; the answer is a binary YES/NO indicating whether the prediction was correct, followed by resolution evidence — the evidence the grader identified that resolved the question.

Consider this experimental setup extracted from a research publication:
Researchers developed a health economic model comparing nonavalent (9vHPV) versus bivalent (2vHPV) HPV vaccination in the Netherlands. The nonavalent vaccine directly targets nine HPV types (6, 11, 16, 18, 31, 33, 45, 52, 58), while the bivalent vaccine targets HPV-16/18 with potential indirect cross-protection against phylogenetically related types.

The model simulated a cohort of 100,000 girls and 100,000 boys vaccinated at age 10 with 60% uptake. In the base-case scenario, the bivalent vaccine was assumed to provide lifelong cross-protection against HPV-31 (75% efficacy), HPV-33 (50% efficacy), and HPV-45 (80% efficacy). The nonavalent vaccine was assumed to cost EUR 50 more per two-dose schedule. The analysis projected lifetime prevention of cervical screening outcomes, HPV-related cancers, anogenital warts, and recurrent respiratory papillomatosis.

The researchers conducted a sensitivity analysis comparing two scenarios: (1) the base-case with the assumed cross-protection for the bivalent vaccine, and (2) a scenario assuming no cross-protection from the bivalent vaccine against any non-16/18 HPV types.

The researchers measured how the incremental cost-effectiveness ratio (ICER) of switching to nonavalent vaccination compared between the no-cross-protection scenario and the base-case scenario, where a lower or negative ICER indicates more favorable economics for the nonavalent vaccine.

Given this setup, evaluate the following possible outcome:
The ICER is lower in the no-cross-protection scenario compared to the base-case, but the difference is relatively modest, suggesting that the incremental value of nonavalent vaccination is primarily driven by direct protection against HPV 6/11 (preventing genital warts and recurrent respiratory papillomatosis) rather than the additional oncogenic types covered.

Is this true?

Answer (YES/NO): NO